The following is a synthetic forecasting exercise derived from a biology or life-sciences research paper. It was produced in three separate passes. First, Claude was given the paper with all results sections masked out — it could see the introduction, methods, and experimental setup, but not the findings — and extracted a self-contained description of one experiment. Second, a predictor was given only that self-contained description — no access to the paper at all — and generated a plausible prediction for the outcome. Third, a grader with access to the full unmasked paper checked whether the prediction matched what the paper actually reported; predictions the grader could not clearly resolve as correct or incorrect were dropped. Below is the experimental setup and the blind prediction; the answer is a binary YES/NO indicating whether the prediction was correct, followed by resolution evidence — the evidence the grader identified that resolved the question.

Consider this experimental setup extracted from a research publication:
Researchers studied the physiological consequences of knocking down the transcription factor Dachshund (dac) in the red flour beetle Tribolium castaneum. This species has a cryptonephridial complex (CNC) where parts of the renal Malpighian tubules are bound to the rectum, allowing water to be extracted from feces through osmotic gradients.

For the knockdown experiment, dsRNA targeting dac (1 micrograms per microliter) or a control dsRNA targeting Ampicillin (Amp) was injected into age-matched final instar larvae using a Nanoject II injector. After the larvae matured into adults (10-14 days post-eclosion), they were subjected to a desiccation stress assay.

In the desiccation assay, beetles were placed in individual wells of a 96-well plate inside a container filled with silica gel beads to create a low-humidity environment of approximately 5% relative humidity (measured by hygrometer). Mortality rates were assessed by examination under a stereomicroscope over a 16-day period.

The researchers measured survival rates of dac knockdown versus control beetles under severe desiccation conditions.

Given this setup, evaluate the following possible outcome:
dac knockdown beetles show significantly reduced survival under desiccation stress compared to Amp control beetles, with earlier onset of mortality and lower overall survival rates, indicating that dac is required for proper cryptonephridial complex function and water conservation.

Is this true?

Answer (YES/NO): YES